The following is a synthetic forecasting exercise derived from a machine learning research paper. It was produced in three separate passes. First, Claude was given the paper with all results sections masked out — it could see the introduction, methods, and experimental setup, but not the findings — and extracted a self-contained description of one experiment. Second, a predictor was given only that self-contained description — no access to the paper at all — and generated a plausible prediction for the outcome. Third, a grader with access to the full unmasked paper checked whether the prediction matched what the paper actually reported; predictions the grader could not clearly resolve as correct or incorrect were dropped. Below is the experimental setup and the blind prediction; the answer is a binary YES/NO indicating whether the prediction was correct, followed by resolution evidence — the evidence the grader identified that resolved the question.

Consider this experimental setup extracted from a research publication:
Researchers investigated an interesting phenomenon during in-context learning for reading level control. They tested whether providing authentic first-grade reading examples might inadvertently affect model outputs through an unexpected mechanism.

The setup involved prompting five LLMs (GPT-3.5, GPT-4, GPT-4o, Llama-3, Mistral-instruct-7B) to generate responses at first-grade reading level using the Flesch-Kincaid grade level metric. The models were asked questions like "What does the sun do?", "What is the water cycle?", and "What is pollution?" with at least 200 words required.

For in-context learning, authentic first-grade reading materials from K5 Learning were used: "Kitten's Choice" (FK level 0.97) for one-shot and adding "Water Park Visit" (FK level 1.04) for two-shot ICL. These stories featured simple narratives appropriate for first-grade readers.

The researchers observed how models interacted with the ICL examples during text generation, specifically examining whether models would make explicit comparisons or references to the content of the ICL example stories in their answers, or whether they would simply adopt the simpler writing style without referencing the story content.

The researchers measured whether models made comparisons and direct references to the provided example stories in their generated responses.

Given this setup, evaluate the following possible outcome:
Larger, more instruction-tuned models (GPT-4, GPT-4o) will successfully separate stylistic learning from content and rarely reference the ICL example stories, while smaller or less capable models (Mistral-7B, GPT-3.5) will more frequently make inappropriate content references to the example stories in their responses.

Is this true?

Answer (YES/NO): NO